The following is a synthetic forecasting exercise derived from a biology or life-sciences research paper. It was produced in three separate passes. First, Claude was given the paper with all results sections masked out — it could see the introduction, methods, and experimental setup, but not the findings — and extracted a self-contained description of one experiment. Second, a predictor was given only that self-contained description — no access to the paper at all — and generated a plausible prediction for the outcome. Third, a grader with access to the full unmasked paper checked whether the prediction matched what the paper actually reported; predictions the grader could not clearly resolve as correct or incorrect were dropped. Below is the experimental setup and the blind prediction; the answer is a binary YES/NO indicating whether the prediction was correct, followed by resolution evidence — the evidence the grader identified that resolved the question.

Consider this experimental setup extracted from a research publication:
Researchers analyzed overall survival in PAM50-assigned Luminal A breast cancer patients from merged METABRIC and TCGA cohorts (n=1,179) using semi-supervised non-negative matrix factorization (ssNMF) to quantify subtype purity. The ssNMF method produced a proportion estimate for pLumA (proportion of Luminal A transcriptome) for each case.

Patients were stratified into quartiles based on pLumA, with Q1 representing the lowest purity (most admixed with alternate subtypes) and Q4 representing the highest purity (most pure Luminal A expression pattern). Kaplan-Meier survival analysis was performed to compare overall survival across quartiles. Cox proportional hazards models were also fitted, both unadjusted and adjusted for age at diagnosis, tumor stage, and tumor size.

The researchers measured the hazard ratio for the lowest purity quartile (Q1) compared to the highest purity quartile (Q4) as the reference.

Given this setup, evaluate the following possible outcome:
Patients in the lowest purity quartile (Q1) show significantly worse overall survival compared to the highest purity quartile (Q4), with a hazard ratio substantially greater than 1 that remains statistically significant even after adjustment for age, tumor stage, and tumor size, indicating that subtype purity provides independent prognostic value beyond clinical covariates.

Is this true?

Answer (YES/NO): YES